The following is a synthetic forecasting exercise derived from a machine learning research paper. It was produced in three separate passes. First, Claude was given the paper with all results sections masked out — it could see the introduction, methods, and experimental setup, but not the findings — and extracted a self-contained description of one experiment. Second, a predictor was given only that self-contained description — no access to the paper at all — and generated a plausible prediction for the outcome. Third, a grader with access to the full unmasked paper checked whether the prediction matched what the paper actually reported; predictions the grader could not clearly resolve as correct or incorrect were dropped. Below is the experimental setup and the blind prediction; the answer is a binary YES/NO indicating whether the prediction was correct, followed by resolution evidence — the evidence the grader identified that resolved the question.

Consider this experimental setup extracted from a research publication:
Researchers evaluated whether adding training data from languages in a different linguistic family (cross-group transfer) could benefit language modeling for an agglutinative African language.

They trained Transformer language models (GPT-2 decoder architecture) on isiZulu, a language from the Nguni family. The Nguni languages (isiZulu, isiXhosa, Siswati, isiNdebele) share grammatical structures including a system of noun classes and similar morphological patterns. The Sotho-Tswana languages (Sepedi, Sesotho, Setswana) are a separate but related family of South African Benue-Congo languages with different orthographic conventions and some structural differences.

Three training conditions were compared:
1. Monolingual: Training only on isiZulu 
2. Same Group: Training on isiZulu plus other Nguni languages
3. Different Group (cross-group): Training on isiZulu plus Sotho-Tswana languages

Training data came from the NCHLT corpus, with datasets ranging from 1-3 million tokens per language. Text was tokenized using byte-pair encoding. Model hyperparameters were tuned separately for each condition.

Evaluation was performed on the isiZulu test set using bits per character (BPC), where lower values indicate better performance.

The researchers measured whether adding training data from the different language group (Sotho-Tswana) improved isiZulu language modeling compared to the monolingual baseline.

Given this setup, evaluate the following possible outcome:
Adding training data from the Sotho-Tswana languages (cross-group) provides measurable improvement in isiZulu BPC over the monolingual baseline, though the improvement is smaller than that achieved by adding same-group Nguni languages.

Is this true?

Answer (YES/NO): NO